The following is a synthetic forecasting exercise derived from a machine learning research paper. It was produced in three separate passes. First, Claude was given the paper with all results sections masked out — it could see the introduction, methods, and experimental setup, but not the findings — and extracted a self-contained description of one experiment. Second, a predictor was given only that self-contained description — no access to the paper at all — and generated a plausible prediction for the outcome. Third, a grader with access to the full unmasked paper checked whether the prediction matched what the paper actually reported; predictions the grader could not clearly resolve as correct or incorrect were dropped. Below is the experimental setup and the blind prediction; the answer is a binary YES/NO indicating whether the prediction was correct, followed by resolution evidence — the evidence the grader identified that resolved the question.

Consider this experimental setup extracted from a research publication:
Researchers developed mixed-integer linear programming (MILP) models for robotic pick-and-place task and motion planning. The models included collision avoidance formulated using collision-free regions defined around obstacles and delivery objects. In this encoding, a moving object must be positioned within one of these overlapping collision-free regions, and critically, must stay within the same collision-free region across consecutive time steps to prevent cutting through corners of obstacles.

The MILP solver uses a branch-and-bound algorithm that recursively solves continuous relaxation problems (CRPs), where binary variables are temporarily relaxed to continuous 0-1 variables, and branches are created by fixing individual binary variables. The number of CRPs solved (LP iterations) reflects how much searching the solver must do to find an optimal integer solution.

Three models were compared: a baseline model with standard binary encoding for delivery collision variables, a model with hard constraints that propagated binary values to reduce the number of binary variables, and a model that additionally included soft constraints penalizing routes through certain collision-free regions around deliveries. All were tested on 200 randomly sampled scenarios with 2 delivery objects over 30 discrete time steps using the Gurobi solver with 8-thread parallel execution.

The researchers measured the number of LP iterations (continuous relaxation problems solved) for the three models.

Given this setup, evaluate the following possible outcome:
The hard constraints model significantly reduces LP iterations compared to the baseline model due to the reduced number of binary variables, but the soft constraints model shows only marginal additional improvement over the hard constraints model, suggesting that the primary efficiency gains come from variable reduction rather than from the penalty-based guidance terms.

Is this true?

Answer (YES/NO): YES